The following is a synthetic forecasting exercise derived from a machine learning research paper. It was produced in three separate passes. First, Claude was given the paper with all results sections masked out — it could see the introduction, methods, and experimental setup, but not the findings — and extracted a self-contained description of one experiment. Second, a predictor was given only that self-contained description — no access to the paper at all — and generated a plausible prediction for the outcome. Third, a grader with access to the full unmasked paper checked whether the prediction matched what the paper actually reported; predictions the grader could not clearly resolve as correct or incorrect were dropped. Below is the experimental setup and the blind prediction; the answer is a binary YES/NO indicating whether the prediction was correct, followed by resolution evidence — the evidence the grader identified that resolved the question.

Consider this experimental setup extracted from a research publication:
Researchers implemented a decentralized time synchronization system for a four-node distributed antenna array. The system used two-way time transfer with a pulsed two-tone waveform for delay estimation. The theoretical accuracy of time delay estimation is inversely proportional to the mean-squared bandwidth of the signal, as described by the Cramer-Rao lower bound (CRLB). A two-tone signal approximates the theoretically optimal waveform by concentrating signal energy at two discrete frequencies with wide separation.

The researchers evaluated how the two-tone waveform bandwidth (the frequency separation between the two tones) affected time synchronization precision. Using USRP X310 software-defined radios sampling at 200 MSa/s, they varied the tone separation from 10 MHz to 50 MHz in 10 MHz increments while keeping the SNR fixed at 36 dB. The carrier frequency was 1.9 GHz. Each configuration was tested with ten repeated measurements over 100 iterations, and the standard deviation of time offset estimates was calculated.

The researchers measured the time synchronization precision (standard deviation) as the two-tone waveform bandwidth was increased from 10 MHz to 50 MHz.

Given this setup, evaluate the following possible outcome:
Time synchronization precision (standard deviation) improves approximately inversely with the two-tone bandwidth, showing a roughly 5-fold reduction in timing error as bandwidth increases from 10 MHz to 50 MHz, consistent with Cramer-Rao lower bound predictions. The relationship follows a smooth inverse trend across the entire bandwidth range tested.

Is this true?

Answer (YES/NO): NO